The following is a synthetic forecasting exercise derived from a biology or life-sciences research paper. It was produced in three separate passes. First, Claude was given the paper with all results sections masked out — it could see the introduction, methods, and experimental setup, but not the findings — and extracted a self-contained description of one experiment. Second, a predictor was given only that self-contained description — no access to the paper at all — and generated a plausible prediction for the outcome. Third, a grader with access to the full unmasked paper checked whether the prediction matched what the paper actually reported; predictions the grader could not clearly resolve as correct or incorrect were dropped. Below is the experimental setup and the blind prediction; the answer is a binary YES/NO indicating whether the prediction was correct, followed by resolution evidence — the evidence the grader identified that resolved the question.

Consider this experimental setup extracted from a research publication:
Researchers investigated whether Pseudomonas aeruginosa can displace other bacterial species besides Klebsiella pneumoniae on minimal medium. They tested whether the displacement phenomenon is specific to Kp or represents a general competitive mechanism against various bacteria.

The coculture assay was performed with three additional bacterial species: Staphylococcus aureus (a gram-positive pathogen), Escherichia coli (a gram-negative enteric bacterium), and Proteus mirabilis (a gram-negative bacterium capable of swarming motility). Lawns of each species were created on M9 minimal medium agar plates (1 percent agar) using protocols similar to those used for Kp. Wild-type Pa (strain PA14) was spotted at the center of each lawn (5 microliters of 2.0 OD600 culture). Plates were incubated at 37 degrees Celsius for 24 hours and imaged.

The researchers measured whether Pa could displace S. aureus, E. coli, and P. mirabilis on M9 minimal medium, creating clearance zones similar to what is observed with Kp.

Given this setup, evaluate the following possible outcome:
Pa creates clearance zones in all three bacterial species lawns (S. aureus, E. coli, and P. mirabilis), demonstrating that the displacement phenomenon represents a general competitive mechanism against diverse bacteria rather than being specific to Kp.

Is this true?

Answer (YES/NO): NO